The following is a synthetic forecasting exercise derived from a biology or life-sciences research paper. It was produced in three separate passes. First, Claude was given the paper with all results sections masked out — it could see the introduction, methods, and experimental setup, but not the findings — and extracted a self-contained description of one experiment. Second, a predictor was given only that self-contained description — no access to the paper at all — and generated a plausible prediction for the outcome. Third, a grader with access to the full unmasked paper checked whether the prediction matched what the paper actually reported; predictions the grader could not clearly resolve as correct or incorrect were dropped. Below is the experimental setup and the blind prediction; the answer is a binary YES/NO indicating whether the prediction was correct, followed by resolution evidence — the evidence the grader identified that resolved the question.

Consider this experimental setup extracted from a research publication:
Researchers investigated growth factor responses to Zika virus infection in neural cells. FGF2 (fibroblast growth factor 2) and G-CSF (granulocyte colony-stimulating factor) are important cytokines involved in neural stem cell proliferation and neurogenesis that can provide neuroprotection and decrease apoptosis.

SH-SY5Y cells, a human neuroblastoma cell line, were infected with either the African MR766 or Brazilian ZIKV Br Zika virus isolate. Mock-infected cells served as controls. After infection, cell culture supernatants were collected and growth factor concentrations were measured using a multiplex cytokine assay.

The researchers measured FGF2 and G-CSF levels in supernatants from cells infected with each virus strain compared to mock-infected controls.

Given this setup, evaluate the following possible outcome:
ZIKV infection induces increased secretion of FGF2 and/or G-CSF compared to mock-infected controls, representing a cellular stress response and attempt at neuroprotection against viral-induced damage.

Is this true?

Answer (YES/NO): YES